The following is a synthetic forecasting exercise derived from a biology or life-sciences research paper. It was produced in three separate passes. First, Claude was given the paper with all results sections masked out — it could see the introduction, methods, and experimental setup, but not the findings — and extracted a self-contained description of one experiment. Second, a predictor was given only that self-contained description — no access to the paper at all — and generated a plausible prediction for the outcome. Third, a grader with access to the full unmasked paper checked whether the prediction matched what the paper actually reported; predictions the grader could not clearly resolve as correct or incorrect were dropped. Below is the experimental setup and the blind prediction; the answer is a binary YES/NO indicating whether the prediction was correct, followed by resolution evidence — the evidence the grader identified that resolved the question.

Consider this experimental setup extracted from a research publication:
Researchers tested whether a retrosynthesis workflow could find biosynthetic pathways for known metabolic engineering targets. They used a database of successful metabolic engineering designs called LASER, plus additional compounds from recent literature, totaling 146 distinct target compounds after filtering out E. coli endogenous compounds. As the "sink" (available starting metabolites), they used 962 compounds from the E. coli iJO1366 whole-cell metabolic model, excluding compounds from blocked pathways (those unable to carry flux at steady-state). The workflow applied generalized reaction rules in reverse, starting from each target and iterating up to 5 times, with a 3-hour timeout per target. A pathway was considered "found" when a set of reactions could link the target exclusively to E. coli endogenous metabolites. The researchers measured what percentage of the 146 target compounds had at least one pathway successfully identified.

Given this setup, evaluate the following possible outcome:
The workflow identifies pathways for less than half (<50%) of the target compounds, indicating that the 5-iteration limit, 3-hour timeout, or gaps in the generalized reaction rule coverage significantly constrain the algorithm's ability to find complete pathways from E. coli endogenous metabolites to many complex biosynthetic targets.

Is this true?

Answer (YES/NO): NO